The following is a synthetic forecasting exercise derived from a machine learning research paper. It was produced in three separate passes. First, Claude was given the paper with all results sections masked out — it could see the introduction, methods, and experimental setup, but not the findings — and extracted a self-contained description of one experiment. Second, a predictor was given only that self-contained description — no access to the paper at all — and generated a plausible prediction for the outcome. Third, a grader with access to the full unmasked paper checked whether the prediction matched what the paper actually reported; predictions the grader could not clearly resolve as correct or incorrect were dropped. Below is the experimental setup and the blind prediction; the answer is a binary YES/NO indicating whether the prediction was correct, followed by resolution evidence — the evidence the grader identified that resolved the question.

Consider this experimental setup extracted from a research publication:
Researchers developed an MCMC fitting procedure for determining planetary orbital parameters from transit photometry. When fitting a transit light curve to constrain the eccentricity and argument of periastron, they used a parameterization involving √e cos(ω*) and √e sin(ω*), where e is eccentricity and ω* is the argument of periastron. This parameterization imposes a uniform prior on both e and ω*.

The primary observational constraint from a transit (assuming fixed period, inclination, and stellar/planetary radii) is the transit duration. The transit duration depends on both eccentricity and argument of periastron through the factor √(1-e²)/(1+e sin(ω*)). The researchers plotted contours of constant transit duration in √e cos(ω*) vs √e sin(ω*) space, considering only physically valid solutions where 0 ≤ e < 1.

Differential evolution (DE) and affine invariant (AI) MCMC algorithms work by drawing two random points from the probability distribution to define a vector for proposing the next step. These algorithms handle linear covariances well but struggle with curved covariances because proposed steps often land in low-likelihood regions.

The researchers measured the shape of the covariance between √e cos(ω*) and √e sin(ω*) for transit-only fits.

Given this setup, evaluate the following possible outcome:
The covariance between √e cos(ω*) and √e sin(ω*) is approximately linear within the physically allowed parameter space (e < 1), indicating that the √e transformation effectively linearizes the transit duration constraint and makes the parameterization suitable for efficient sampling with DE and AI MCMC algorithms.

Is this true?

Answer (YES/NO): NO